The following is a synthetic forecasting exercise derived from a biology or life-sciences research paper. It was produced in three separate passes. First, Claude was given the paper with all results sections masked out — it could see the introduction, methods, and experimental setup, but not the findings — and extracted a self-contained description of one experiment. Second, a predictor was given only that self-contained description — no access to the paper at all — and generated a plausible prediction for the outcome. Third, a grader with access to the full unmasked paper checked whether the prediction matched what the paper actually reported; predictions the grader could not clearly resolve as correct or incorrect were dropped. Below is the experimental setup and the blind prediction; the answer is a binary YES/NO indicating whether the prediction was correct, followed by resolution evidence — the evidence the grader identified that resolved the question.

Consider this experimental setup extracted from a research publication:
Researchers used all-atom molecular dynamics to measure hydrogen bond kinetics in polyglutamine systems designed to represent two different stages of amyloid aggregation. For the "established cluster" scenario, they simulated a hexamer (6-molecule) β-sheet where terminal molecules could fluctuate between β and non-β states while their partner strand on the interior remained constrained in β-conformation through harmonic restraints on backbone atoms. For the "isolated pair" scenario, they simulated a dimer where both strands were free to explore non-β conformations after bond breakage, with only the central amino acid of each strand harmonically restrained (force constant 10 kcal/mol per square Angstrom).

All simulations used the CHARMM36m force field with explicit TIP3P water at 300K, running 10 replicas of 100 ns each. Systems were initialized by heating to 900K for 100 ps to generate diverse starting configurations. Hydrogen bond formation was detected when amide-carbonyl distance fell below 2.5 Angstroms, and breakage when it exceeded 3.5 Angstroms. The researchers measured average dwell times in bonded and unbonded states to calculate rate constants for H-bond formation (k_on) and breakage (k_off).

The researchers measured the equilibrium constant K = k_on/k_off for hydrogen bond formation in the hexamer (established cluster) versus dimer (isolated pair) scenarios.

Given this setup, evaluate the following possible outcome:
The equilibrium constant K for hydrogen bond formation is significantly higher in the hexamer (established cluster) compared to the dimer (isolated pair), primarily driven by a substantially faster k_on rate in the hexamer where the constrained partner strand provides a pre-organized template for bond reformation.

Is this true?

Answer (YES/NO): YES